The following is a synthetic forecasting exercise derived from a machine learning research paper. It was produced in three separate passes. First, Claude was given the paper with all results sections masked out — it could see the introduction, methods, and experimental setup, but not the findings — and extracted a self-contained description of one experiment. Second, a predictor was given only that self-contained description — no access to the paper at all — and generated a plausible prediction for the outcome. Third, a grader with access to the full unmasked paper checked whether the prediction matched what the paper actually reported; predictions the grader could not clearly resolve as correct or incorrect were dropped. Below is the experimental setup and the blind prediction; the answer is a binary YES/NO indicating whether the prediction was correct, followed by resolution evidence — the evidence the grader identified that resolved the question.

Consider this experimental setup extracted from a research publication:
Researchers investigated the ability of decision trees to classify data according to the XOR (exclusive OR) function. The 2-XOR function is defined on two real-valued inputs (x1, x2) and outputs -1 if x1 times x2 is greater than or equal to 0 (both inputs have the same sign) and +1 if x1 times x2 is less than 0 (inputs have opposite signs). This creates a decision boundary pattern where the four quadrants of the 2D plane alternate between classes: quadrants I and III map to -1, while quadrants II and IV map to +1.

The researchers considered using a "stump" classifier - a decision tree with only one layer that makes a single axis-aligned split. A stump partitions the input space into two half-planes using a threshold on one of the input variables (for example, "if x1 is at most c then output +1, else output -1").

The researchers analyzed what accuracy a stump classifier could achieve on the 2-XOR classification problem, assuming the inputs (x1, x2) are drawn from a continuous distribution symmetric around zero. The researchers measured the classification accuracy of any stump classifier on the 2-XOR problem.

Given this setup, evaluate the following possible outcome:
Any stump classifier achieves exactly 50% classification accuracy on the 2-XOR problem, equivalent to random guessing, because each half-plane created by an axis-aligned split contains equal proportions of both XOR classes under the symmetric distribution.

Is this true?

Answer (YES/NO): YES